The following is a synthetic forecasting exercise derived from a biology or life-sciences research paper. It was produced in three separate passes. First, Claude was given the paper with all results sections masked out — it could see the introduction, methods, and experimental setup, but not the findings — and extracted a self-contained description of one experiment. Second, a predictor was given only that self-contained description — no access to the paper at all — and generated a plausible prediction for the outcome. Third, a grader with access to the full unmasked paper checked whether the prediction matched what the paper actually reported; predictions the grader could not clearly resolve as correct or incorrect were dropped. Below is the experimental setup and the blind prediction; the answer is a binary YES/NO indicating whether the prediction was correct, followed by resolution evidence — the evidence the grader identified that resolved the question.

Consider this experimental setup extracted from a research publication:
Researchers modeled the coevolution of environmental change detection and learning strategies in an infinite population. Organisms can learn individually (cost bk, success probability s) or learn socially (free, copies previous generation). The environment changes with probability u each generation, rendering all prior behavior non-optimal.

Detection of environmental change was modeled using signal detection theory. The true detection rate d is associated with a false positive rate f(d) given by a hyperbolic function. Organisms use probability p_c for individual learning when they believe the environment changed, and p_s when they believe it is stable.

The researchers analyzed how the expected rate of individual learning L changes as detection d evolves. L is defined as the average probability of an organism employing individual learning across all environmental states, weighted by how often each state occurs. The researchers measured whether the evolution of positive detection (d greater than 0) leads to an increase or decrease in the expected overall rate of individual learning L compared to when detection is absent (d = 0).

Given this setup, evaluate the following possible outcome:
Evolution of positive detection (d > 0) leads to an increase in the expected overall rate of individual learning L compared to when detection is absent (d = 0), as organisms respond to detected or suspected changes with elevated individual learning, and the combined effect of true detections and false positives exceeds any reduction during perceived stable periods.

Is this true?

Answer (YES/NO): NO